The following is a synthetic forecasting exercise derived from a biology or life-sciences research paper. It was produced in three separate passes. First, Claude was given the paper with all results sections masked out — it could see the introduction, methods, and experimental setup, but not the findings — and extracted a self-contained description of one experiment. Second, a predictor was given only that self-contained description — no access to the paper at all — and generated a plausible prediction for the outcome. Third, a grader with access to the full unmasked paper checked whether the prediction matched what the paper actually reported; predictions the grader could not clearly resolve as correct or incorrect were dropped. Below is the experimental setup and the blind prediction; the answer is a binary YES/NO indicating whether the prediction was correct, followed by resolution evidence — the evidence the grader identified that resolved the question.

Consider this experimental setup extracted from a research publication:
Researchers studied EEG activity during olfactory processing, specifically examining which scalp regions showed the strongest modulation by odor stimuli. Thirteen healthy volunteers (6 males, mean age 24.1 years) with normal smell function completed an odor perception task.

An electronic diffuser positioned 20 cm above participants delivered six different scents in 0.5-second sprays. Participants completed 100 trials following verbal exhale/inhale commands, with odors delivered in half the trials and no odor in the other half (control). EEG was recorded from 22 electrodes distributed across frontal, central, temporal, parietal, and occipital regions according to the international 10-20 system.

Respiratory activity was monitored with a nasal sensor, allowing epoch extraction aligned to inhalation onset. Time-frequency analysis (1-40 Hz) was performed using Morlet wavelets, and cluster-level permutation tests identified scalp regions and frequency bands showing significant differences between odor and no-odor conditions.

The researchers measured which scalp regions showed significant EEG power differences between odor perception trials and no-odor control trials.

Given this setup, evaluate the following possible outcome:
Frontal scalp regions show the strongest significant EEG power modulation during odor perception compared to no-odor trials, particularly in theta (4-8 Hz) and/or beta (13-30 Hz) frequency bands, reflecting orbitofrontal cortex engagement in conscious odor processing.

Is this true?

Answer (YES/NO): YES